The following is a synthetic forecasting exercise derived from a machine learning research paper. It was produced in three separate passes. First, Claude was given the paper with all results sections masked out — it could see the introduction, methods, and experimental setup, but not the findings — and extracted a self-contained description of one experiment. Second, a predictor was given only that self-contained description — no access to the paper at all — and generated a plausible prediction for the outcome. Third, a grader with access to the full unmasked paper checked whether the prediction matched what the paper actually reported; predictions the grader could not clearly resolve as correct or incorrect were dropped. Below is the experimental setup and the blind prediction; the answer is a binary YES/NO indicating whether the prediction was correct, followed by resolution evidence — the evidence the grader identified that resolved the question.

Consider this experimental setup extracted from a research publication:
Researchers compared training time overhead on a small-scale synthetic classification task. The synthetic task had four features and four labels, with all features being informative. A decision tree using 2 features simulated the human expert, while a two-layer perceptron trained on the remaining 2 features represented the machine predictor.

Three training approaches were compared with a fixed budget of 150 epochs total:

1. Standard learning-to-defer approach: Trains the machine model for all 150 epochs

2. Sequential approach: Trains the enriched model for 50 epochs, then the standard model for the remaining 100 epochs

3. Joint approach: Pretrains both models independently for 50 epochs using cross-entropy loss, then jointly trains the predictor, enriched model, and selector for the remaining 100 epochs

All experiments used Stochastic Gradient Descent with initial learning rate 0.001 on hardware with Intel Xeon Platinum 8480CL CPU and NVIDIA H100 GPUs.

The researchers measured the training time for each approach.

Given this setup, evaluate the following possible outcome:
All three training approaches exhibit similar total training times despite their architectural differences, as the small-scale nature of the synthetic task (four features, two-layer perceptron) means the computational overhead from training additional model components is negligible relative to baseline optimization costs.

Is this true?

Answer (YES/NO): NO